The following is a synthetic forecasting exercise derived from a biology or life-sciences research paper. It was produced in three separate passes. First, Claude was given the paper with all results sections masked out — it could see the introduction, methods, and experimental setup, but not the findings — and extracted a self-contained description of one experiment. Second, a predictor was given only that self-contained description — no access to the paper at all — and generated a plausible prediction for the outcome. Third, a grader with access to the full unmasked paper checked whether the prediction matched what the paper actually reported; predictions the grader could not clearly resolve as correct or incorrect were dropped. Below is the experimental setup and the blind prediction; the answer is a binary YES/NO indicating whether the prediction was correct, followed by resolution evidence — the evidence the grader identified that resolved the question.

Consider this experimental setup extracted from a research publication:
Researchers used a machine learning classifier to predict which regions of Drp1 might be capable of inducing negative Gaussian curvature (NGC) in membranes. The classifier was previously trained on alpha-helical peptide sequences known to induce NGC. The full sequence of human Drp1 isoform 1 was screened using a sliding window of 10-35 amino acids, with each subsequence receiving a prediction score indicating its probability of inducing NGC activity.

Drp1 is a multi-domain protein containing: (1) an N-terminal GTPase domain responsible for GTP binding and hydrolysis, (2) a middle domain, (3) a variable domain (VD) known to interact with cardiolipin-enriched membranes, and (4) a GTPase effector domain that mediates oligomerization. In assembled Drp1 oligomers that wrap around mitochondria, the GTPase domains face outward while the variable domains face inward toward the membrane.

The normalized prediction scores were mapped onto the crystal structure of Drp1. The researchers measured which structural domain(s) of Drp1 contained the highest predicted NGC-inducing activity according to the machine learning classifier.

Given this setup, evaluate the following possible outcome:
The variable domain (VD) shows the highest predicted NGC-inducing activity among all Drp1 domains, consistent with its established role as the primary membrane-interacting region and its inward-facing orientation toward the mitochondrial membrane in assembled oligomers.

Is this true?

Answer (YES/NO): NO